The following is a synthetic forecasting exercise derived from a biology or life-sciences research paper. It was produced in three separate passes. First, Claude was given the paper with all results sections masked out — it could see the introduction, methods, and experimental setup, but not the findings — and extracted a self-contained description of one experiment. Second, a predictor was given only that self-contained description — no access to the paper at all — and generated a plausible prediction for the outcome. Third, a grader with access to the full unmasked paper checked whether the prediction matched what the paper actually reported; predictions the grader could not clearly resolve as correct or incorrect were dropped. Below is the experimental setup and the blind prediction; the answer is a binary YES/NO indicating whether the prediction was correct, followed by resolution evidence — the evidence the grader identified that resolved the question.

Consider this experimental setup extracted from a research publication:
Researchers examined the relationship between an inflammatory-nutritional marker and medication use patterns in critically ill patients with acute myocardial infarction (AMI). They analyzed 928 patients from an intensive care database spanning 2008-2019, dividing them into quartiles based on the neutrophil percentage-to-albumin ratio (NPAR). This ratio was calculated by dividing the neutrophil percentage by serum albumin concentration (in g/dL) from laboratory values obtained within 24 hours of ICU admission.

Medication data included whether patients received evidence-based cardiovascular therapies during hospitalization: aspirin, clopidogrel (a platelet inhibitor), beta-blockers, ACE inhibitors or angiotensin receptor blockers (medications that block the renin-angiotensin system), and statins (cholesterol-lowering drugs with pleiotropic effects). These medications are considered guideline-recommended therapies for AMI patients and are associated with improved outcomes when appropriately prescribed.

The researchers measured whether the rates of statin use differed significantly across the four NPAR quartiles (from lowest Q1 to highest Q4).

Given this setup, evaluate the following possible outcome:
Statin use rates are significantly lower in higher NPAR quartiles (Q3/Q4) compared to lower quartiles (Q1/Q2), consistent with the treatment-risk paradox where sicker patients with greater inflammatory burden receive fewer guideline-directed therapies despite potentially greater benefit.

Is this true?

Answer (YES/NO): YES